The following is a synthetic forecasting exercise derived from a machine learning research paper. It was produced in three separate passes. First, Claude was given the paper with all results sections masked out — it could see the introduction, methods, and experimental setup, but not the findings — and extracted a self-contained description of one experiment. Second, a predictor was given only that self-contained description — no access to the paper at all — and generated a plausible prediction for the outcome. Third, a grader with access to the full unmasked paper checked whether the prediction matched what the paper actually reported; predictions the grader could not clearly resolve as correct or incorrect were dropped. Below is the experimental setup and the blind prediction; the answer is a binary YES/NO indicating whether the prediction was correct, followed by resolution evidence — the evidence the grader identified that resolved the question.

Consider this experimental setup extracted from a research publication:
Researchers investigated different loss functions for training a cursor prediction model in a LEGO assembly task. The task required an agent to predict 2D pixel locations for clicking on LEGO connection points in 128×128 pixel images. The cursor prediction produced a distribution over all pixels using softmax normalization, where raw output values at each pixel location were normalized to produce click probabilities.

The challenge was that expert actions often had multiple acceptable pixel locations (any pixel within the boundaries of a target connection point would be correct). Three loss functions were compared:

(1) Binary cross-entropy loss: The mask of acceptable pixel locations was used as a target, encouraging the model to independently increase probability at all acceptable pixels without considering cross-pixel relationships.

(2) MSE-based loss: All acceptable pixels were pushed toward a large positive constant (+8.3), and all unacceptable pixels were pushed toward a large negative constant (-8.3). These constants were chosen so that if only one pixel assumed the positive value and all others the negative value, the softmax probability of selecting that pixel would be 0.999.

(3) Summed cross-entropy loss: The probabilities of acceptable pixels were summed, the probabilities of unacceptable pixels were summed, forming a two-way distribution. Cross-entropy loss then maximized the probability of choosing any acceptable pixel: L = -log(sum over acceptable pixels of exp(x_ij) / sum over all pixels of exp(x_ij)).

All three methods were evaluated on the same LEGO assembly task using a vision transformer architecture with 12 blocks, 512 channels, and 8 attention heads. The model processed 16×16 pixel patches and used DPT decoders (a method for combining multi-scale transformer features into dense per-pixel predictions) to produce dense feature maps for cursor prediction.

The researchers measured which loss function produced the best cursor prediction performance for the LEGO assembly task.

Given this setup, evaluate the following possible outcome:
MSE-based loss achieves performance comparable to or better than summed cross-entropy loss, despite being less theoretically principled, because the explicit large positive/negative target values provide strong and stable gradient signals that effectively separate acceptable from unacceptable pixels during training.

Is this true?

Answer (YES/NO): NO